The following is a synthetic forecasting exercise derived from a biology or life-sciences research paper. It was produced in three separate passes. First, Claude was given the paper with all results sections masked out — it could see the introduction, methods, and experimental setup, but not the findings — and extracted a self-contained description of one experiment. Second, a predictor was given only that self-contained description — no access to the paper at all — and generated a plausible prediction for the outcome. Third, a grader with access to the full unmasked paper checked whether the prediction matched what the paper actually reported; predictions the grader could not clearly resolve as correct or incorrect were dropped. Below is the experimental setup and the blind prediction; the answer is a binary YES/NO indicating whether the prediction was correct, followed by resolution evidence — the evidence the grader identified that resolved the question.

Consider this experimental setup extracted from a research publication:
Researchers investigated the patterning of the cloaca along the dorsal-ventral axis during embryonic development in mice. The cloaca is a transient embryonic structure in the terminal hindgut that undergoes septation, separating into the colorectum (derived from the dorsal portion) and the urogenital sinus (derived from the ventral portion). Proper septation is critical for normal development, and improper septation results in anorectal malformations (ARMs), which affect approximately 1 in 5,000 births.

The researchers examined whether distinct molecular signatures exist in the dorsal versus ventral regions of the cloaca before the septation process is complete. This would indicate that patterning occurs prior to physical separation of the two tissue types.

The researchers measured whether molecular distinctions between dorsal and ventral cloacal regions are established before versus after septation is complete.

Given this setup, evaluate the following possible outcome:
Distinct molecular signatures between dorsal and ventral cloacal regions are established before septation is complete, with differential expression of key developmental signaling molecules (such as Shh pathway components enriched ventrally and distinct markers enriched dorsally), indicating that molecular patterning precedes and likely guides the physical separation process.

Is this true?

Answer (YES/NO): NO